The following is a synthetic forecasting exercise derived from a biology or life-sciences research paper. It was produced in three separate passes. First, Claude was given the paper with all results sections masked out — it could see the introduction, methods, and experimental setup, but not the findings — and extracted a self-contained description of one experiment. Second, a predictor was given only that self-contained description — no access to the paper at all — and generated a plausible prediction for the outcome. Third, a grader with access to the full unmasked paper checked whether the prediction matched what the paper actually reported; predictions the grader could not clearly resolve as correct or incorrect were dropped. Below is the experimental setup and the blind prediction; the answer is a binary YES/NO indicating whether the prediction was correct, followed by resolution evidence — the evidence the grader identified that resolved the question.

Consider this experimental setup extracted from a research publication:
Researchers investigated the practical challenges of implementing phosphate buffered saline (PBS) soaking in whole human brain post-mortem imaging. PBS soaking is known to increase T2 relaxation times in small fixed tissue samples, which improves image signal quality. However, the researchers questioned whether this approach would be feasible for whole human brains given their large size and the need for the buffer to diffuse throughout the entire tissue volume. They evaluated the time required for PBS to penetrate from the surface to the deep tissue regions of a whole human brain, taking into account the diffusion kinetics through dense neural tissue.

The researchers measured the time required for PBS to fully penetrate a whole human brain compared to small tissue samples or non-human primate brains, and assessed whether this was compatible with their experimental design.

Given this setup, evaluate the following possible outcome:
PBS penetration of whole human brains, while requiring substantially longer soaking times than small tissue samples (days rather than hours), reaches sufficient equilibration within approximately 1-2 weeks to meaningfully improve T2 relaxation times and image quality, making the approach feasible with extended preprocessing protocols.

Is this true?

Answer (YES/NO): NO